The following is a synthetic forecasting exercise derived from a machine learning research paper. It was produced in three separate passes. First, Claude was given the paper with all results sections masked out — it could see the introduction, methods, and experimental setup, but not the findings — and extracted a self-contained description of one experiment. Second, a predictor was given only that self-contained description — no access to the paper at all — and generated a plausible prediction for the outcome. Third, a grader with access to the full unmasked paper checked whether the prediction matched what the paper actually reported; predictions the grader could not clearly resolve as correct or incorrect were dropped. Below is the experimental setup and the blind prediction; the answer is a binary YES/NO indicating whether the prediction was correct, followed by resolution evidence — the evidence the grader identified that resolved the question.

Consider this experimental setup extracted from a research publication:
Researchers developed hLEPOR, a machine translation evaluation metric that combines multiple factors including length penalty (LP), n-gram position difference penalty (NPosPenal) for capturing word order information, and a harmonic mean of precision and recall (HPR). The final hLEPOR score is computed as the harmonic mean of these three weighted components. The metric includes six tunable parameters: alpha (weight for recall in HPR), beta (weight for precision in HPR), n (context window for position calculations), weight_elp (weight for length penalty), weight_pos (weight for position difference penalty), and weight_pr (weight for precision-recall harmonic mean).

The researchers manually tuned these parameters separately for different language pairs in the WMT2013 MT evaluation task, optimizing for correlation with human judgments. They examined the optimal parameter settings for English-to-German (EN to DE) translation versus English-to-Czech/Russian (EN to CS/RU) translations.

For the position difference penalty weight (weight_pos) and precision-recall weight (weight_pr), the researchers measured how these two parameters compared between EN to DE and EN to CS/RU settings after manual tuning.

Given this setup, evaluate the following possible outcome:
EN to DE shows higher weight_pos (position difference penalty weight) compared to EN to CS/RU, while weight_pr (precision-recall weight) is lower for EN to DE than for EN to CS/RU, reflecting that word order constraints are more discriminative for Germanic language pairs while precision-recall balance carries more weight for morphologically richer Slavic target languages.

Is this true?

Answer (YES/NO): YES